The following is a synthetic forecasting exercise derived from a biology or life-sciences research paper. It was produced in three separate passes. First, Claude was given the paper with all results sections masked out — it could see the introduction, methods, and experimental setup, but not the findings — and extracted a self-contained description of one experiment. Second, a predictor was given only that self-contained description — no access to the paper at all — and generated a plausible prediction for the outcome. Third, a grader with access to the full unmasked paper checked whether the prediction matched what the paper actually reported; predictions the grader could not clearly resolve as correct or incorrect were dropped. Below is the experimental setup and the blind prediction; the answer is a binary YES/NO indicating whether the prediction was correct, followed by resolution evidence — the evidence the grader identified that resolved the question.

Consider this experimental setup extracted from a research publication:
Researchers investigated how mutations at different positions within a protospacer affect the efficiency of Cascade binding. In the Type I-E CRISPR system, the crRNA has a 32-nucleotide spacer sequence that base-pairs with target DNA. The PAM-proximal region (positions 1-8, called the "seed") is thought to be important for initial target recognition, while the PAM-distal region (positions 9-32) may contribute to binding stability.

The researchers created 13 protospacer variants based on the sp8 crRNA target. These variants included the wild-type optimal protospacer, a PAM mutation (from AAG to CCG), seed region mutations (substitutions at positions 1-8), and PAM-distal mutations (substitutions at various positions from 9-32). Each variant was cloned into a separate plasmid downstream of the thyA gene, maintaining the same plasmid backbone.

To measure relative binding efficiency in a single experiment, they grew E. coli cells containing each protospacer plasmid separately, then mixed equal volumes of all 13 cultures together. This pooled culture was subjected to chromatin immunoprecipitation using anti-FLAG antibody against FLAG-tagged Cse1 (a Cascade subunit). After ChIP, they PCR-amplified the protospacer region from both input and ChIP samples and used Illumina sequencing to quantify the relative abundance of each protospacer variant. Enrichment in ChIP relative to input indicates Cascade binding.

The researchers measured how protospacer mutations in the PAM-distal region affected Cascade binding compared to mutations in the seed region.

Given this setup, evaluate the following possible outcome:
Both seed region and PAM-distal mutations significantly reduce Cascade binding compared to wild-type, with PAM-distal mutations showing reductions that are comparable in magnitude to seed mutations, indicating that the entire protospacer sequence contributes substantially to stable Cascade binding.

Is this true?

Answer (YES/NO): NO